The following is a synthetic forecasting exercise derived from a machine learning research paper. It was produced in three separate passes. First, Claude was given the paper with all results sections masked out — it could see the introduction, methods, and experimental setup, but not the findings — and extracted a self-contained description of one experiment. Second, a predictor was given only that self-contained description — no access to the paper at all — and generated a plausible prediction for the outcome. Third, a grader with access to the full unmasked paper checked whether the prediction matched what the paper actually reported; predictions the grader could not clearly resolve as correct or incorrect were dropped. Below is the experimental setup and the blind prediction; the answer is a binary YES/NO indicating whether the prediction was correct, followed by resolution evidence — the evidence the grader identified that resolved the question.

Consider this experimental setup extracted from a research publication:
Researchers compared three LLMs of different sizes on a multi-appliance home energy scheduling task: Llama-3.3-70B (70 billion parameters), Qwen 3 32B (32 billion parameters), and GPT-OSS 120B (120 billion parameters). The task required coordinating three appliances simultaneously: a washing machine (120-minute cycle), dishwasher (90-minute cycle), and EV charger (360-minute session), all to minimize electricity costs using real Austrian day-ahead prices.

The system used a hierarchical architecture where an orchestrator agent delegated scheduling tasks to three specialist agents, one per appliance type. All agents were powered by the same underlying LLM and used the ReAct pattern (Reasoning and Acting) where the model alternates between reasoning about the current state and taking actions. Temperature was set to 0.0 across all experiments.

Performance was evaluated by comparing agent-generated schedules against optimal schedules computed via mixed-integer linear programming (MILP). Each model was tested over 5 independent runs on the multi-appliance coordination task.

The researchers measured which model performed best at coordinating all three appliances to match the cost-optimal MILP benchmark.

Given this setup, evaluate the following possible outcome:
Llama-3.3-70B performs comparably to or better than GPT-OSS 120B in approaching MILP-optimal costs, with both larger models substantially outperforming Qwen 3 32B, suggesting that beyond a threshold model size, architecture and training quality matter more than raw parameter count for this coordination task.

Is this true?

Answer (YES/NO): NO